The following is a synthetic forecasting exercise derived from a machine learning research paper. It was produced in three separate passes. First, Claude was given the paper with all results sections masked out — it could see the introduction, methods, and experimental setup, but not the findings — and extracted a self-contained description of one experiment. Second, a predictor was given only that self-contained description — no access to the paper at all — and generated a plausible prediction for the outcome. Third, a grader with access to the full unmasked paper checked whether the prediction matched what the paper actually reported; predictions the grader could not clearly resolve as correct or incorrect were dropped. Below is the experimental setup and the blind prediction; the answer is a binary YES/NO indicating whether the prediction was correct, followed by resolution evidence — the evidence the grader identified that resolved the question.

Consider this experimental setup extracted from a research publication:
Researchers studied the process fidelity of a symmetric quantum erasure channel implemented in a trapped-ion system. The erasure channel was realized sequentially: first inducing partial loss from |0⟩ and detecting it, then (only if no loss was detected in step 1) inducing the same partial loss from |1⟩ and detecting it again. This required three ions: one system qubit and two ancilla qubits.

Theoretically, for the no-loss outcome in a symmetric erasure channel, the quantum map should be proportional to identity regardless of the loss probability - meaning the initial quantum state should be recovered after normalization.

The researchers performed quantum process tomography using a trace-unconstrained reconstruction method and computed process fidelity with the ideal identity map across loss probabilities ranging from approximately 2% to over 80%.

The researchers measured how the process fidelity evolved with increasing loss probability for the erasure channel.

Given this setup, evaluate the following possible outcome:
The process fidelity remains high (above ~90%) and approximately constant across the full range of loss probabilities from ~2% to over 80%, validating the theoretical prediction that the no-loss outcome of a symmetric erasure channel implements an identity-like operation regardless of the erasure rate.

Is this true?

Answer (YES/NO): NO